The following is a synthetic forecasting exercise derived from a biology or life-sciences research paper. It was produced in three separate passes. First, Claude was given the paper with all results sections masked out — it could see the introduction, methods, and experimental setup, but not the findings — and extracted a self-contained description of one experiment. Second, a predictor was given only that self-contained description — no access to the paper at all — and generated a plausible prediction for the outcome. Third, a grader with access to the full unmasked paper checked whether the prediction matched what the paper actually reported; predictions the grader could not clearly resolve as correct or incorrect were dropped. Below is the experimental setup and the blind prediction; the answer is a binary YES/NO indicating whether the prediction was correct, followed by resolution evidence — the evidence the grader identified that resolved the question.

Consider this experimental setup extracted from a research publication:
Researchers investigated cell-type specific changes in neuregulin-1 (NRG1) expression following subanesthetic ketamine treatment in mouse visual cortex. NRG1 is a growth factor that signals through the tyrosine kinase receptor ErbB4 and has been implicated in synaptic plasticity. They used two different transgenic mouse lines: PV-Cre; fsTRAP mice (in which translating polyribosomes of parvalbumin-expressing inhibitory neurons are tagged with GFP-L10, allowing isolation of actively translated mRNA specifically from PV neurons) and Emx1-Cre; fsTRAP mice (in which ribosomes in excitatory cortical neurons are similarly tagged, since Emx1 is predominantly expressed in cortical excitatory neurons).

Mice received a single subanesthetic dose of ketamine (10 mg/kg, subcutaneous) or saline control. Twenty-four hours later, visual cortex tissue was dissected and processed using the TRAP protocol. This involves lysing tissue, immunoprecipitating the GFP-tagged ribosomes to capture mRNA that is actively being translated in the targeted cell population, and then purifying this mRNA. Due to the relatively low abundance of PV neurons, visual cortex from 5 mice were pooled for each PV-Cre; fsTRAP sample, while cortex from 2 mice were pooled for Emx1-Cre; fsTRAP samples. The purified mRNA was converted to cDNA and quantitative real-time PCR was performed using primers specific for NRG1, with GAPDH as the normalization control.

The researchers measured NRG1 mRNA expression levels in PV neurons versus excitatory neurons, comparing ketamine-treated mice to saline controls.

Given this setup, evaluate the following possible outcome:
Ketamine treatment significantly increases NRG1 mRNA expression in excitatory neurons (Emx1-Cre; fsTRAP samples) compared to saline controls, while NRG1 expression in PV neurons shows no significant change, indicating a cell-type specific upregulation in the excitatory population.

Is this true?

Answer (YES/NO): NO